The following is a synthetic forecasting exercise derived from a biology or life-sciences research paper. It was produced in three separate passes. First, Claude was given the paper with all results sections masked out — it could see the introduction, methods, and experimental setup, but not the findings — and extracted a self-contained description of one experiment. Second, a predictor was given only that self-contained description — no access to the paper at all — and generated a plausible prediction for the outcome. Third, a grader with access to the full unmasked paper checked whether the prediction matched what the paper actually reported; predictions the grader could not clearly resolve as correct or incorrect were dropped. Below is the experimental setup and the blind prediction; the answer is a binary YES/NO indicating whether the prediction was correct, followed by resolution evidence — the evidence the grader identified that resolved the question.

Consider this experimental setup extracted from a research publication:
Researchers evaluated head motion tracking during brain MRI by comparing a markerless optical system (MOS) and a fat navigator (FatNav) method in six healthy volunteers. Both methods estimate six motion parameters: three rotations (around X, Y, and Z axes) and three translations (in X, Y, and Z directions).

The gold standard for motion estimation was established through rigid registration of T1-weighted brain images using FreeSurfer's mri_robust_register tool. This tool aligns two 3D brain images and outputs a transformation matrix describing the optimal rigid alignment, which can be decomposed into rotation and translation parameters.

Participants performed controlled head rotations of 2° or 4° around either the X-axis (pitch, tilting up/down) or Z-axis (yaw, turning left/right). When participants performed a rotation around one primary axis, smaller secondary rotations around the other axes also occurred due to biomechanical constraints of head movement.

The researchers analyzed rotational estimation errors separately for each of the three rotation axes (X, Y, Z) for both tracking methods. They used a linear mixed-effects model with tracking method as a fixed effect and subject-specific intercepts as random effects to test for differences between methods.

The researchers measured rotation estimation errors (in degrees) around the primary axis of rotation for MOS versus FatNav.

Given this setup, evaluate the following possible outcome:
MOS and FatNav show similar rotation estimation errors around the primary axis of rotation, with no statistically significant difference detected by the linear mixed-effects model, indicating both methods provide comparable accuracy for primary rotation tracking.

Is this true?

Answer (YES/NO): NO